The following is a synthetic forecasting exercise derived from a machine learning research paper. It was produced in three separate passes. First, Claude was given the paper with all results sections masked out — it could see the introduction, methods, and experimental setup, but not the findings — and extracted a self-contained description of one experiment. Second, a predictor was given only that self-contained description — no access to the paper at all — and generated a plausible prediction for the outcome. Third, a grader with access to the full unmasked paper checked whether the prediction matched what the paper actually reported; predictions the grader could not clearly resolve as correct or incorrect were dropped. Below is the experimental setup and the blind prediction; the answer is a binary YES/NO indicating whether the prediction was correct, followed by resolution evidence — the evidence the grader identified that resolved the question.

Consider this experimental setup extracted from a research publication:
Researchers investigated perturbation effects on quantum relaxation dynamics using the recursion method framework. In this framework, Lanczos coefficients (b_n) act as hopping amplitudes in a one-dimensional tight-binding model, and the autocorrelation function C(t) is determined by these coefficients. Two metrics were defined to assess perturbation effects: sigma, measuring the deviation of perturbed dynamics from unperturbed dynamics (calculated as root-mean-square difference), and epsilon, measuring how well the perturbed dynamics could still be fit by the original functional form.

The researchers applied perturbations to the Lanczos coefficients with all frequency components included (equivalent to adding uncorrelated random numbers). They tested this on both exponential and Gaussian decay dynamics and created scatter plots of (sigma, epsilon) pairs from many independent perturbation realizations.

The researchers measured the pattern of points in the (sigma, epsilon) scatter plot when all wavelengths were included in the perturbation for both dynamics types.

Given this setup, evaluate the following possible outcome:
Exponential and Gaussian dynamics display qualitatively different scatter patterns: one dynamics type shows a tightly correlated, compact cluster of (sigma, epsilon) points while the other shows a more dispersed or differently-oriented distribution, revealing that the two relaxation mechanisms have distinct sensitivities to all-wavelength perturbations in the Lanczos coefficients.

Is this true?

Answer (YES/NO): NO